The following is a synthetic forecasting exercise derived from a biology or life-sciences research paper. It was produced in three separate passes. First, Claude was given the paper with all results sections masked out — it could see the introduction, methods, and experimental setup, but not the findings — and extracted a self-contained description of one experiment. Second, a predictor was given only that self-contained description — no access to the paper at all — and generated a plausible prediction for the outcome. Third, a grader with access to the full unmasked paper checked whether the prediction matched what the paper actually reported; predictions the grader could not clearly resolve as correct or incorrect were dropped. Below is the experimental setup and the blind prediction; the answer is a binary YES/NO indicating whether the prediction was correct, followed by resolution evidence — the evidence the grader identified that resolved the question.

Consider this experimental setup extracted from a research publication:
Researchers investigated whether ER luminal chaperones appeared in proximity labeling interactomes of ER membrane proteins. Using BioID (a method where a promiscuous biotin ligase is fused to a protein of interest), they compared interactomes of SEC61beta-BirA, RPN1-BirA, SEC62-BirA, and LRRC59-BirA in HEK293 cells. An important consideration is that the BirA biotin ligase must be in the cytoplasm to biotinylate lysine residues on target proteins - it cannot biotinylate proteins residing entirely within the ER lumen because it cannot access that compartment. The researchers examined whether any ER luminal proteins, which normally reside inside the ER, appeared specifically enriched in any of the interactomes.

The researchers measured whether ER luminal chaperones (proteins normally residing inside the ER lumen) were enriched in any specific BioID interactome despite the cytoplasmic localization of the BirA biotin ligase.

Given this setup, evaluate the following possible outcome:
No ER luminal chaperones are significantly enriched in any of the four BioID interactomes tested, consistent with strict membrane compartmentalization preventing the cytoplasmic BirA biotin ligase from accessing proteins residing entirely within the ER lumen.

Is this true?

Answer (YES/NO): NO